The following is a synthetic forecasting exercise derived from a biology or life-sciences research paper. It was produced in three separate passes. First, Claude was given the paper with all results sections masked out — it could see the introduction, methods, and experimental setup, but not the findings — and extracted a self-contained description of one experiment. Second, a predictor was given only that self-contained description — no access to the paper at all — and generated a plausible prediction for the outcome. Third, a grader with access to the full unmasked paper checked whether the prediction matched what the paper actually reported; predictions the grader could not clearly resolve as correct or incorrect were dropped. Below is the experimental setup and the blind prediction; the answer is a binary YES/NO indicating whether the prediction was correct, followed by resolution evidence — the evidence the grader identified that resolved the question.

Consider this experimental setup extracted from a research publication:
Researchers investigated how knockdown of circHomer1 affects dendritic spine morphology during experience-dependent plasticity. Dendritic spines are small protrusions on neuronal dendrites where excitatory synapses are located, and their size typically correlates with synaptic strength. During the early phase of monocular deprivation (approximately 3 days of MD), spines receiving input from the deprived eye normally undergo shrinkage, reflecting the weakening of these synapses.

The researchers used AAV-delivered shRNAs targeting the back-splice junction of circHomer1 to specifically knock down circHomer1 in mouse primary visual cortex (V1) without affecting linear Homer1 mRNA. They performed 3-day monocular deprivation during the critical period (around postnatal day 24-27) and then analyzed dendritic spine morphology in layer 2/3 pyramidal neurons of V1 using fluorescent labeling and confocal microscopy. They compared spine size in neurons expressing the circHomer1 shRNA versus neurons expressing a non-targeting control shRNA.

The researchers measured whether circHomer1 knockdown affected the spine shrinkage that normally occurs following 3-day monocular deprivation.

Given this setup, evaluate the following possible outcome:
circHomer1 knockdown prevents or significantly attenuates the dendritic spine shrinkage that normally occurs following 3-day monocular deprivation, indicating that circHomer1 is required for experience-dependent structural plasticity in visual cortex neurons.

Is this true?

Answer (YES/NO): YES